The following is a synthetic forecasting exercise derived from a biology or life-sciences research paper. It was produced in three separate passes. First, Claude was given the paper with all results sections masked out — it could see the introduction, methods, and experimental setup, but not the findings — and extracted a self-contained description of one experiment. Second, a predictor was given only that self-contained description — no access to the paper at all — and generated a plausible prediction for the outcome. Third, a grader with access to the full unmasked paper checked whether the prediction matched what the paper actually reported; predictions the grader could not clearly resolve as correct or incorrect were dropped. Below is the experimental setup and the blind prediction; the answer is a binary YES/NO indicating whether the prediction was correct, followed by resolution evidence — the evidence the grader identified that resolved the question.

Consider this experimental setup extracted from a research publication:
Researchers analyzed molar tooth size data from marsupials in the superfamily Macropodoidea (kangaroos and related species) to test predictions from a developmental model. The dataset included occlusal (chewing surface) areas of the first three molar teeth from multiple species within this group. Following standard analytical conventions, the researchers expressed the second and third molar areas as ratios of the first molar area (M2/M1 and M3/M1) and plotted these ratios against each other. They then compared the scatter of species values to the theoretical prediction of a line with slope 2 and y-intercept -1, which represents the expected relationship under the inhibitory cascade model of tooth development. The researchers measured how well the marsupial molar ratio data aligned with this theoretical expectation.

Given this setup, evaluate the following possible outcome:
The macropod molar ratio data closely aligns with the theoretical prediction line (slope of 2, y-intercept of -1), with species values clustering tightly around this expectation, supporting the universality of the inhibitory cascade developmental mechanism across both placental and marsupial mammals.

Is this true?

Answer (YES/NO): NO